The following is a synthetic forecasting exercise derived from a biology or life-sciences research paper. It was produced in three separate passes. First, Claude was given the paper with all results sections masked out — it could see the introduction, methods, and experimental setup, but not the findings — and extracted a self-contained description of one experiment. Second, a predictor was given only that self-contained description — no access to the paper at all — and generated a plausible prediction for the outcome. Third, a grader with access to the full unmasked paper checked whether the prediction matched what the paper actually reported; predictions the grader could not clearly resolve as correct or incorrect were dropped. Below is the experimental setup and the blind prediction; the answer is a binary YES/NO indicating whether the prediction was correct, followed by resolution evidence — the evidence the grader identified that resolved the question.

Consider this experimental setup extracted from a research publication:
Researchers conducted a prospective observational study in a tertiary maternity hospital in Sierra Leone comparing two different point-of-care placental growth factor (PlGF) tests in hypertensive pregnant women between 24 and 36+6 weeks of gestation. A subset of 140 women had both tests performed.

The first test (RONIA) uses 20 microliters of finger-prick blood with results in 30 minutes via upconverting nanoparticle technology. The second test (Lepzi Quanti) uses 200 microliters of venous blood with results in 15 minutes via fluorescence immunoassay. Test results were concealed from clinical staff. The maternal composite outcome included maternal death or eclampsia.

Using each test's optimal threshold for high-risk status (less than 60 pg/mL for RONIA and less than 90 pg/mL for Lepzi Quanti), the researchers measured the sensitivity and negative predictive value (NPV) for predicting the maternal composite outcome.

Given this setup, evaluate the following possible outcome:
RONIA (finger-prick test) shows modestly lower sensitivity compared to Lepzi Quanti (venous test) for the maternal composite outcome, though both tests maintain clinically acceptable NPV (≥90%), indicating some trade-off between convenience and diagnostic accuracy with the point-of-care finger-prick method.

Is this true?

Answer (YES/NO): YES